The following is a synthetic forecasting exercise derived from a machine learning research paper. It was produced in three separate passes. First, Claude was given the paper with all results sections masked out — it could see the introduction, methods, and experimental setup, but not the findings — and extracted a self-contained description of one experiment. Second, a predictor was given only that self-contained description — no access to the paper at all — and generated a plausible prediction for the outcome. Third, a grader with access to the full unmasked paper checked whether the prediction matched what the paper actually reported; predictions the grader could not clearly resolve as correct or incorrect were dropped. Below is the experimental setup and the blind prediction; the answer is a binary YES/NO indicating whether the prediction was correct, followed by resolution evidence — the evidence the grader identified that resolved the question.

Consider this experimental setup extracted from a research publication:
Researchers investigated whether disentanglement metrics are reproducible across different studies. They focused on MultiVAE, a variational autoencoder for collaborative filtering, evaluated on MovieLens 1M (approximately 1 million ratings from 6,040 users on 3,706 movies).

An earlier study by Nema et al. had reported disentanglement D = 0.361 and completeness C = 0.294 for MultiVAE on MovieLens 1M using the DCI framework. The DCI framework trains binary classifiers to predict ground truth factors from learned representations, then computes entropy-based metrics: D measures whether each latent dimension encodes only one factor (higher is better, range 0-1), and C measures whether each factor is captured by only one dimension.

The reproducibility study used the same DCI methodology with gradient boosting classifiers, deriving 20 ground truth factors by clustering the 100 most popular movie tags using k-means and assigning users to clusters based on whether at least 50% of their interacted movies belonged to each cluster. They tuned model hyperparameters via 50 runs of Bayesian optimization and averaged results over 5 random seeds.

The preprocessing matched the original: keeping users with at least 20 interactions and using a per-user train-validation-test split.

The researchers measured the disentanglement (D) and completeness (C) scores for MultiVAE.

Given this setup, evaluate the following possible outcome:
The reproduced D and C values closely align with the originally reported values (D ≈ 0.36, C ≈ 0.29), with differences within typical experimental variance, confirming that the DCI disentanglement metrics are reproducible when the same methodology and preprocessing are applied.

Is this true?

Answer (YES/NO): NO